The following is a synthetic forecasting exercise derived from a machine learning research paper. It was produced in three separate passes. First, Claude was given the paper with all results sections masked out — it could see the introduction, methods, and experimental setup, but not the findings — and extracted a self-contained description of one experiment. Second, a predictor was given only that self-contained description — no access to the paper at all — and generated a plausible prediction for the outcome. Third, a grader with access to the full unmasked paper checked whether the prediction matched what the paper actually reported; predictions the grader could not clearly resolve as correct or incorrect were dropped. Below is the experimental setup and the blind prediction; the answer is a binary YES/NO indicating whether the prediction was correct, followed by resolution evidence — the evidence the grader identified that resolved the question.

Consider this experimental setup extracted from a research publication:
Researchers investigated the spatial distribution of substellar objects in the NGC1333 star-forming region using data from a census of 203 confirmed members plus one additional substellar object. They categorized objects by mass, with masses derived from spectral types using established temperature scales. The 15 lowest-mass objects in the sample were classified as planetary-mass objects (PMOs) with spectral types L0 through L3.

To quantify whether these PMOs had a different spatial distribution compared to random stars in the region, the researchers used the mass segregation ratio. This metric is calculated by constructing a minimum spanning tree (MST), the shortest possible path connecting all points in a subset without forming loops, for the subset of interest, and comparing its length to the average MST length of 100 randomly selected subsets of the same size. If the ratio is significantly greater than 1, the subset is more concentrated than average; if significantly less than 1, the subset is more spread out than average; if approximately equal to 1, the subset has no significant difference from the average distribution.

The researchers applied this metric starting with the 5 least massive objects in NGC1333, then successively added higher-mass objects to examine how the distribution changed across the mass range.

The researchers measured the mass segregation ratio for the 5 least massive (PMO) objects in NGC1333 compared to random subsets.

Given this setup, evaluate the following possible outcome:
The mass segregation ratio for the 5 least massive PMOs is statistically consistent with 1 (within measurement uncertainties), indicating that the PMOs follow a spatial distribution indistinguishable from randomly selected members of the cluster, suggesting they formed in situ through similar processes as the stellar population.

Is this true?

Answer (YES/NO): YES